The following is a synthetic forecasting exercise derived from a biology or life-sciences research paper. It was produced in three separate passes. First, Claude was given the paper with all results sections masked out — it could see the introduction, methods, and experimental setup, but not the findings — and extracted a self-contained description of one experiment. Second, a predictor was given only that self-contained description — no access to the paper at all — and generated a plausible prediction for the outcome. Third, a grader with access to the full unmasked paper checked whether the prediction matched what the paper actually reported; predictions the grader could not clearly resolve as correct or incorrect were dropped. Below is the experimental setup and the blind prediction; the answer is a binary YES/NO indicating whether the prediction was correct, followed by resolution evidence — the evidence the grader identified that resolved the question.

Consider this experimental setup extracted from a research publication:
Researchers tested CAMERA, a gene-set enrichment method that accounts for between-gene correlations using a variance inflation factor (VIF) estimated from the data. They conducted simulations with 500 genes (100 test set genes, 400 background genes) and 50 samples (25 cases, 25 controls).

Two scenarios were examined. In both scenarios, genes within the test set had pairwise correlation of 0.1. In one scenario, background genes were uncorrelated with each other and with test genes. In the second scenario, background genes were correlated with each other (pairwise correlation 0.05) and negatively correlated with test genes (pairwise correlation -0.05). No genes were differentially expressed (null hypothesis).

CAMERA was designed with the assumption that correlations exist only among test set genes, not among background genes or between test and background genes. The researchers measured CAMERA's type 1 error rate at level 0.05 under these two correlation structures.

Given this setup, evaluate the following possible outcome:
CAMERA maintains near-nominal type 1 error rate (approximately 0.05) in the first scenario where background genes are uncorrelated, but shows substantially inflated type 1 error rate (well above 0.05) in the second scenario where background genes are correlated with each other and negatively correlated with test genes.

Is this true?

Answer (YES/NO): YES